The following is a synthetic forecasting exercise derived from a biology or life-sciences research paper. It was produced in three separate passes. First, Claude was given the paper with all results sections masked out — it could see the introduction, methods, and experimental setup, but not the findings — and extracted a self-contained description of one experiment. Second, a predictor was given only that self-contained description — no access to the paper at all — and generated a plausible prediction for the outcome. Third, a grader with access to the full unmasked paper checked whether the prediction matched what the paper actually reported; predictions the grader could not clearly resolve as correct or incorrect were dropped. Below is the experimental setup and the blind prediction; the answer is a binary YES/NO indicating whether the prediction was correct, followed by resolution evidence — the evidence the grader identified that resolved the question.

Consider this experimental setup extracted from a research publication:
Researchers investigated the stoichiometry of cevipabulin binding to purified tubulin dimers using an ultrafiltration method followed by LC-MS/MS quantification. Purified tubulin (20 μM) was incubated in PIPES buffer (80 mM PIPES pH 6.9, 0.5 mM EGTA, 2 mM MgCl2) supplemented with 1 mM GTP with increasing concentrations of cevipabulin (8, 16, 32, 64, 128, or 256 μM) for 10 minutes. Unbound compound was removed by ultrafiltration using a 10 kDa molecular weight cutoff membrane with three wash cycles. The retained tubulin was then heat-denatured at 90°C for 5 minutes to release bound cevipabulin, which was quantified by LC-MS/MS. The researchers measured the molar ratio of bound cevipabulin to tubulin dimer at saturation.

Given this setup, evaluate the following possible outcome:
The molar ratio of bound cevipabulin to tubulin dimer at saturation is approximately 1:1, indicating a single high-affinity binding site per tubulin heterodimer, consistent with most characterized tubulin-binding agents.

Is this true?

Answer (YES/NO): NO